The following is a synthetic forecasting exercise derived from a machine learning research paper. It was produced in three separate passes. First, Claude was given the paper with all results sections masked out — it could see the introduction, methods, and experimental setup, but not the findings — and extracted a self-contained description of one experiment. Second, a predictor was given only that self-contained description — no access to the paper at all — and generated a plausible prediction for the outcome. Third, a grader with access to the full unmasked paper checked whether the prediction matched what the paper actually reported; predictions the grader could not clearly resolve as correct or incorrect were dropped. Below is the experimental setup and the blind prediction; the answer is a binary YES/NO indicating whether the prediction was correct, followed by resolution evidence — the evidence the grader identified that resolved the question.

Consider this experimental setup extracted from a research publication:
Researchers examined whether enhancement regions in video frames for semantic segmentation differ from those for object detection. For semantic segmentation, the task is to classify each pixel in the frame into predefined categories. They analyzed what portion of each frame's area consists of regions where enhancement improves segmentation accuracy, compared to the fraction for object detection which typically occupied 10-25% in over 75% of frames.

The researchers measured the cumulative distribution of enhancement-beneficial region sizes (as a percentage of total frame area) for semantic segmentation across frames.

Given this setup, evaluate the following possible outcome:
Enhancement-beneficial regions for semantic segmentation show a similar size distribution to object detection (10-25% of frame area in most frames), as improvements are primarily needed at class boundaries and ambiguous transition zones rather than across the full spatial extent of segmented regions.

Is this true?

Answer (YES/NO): NO